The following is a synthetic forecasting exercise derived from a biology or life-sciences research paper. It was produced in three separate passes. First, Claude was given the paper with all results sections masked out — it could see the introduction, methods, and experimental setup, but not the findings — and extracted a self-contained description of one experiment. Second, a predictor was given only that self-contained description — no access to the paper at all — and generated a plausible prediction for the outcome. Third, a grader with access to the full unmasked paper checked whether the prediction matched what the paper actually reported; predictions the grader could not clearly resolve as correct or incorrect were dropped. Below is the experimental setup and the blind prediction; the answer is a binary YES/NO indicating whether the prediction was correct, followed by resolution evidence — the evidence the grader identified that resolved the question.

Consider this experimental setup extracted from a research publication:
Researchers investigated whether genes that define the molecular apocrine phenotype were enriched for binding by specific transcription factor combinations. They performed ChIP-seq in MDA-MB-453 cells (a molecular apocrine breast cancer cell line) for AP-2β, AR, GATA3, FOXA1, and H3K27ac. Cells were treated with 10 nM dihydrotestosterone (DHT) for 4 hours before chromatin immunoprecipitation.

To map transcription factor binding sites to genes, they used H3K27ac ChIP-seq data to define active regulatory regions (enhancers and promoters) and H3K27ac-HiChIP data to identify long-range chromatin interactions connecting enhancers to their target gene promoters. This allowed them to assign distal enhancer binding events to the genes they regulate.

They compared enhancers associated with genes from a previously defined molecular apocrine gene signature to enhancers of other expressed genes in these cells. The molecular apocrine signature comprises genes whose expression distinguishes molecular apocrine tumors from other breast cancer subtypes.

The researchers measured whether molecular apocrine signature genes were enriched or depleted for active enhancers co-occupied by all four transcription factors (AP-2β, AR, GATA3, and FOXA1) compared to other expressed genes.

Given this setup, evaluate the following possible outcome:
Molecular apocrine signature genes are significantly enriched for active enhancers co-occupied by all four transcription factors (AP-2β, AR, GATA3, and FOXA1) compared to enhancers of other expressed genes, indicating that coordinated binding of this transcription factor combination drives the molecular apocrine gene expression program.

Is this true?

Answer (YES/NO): YES